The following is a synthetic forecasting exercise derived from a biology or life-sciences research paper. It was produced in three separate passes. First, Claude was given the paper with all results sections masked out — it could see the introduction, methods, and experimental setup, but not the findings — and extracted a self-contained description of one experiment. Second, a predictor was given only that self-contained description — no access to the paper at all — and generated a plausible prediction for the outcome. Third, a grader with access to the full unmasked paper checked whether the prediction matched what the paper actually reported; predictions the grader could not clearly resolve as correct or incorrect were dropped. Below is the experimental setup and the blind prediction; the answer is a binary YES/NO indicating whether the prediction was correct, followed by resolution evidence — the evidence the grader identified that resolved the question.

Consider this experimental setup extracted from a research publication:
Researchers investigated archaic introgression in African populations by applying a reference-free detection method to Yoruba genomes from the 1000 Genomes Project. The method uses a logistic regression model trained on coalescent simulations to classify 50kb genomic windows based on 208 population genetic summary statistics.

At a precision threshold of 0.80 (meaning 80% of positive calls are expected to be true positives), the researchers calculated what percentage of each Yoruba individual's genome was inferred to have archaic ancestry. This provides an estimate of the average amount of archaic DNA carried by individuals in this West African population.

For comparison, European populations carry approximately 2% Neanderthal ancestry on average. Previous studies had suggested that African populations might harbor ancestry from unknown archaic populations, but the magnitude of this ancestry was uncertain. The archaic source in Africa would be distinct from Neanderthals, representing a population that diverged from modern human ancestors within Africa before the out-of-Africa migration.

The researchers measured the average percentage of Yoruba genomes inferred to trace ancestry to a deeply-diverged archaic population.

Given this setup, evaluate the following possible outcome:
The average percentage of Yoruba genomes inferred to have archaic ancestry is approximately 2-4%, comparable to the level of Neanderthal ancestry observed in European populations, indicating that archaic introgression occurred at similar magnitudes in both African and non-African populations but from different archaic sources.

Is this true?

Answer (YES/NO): NO